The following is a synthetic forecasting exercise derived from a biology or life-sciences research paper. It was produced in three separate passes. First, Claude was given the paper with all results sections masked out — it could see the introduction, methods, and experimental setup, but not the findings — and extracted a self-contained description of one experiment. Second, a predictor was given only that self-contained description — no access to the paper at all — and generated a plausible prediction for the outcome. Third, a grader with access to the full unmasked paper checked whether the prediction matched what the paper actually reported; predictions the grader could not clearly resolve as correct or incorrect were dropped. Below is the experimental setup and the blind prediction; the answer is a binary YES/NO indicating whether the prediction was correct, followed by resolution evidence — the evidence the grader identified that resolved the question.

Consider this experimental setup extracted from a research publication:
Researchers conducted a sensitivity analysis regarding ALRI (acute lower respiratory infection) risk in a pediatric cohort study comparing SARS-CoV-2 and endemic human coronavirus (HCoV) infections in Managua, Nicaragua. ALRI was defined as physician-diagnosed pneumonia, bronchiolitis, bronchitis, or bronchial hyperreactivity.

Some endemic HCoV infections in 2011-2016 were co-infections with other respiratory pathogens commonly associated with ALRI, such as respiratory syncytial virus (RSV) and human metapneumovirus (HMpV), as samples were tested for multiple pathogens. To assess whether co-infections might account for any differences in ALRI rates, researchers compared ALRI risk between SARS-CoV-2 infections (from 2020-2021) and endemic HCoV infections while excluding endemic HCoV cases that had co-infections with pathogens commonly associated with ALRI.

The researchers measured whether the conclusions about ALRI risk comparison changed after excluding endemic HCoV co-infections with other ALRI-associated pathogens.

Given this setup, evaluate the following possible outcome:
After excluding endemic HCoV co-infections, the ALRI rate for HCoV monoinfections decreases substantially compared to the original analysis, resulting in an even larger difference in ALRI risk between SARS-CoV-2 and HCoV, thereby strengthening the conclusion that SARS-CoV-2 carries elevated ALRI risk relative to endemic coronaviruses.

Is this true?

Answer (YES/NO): NO